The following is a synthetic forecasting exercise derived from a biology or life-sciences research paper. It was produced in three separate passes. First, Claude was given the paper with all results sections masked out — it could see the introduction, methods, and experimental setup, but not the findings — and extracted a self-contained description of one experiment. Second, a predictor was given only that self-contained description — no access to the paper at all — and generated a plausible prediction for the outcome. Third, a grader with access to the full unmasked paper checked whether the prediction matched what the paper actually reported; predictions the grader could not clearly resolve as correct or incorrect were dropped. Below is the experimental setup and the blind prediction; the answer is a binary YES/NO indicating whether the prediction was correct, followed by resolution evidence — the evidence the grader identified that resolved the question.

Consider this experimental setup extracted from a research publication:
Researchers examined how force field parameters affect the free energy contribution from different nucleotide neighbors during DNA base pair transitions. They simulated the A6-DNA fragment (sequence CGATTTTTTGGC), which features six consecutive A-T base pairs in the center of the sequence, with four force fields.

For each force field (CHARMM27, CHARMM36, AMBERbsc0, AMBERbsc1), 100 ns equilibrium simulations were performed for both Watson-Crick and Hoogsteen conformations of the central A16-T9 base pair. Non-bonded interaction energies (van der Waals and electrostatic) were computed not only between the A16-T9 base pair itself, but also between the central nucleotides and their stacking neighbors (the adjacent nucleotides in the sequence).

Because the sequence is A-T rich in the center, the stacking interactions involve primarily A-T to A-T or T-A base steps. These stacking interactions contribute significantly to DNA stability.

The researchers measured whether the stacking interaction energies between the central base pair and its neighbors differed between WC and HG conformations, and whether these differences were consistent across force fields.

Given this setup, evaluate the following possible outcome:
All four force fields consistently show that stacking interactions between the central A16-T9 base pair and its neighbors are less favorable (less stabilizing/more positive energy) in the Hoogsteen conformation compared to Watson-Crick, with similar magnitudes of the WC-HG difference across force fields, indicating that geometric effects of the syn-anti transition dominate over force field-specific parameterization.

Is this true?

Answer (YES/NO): NO